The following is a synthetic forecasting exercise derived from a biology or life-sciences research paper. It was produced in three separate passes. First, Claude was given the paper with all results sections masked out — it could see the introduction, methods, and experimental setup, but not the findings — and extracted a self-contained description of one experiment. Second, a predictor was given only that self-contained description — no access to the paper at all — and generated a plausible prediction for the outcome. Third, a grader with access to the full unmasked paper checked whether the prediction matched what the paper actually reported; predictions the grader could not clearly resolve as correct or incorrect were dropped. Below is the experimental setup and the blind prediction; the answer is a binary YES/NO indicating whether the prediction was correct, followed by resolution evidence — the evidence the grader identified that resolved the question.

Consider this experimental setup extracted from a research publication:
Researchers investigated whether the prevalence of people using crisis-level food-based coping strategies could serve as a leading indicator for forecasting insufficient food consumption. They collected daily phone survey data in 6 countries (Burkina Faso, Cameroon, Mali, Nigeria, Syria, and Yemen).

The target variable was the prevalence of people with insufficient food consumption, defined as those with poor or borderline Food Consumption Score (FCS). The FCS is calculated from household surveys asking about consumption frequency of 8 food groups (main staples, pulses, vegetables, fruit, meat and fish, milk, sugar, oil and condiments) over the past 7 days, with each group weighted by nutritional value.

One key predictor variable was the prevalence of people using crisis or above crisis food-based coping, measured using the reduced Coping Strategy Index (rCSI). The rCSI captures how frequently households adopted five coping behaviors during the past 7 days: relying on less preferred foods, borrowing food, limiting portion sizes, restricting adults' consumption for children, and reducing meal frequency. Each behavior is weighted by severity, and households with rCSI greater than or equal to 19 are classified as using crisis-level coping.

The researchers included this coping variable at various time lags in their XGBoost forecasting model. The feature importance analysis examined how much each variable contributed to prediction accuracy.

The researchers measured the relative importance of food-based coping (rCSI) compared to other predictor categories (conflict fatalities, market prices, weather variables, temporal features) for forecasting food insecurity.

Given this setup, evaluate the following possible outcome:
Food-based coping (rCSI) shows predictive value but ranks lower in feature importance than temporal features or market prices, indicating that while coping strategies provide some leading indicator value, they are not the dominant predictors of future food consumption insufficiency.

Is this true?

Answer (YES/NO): NO